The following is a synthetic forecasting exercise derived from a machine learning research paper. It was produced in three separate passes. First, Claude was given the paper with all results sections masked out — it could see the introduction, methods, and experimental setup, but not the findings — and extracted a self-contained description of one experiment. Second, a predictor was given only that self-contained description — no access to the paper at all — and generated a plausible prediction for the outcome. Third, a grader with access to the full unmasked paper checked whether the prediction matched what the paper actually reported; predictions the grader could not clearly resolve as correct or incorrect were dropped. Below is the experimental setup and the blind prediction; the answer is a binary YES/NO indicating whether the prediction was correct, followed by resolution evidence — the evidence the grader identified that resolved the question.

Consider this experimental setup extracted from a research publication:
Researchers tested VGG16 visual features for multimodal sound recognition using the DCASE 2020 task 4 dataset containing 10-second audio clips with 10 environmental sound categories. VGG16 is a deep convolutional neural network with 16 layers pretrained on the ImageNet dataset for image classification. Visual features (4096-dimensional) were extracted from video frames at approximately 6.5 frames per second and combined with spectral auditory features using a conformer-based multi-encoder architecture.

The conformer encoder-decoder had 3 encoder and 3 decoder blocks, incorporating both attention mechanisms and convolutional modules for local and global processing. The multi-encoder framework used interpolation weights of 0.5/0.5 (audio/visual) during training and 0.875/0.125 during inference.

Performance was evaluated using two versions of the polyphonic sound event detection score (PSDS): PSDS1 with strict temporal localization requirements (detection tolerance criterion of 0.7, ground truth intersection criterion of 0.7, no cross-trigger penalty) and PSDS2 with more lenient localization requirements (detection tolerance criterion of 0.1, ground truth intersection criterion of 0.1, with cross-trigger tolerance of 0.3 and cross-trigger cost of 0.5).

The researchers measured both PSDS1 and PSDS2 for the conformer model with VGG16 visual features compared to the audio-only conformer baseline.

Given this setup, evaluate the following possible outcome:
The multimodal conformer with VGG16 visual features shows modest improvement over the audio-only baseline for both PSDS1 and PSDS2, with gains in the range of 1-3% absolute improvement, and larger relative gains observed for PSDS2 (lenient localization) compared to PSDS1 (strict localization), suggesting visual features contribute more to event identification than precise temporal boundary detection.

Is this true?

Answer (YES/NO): NO